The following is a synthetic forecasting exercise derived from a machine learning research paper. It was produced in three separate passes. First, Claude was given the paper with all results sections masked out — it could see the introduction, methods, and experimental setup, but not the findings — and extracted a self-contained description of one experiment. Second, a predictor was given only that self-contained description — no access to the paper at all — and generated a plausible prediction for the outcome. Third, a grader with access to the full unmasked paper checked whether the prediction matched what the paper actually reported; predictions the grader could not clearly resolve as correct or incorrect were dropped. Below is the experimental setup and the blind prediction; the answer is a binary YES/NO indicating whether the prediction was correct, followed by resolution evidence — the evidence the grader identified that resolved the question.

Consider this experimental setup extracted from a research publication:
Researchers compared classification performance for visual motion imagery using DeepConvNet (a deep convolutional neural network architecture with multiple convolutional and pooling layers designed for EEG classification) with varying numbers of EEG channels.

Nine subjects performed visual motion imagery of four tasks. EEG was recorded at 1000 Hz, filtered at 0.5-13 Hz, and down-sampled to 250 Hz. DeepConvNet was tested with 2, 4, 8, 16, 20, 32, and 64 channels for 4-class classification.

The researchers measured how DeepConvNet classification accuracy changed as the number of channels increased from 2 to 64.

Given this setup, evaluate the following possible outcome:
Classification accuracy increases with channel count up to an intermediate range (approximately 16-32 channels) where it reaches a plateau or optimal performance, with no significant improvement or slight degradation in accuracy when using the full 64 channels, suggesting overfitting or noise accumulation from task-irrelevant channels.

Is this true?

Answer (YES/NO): NO